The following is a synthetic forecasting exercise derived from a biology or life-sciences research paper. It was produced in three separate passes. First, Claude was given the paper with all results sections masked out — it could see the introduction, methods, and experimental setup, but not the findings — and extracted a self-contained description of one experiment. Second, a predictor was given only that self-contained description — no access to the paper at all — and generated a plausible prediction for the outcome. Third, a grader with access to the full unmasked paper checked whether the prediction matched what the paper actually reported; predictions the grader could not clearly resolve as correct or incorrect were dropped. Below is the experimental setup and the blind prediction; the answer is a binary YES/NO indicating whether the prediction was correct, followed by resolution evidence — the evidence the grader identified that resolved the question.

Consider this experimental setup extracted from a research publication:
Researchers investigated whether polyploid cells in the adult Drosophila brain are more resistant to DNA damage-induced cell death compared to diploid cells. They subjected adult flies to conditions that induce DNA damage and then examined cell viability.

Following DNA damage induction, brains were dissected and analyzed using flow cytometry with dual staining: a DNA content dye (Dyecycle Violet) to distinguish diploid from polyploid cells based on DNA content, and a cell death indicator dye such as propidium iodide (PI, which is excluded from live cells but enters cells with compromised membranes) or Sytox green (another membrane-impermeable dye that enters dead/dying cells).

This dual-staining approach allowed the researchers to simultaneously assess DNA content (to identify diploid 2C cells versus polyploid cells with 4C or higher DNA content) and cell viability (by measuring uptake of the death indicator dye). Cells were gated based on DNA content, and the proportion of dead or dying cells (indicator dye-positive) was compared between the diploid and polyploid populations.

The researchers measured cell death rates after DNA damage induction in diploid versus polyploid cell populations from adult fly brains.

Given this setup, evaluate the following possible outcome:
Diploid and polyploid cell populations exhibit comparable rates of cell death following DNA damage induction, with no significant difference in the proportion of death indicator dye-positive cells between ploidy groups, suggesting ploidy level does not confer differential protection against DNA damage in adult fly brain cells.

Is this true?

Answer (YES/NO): NO